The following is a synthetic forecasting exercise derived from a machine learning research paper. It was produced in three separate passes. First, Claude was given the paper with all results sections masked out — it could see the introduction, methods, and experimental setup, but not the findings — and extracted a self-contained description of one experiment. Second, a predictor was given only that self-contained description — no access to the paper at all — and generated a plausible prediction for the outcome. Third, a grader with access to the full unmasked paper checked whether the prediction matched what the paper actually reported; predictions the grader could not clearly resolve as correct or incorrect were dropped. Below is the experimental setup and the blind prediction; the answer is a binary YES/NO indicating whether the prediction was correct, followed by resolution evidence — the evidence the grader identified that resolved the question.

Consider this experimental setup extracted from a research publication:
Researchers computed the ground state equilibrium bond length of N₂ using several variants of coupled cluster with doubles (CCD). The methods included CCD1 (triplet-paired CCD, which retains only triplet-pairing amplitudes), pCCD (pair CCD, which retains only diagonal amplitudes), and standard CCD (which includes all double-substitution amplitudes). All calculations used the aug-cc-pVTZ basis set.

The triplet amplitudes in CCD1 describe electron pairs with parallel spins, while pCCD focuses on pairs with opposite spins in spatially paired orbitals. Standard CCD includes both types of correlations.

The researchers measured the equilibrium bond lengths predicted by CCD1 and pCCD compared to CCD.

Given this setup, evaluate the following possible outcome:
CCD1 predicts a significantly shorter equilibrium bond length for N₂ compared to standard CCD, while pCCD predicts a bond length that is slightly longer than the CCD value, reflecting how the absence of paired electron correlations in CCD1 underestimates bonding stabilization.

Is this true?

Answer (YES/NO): NO